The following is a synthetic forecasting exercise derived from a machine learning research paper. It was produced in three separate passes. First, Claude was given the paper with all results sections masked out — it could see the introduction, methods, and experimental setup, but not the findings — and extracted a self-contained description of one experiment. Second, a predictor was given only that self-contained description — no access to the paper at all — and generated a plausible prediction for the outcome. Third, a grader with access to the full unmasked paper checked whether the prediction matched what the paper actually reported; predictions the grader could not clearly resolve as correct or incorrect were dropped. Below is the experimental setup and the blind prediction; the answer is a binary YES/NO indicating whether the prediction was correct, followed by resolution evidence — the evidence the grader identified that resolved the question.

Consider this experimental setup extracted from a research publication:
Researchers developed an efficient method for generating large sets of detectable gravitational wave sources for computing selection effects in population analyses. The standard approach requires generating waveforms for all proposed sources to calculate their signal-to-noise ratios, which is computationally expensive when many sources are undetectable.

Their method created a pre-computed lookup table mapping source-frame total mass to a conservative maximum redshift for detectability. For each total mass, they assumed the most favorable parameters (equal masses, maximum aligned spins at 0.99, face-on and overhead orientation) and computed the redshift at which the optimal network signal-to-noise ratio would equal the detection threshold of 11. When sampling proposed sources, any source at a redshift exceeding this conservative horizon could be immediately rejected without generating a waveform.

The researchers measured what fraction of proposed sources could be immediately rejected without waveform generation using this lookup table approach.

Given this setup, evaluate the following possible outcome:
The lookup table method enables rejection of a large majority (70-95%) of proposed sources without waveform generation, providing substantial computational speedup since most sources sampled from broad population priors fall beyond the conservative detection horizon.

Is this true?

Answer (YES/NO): YES